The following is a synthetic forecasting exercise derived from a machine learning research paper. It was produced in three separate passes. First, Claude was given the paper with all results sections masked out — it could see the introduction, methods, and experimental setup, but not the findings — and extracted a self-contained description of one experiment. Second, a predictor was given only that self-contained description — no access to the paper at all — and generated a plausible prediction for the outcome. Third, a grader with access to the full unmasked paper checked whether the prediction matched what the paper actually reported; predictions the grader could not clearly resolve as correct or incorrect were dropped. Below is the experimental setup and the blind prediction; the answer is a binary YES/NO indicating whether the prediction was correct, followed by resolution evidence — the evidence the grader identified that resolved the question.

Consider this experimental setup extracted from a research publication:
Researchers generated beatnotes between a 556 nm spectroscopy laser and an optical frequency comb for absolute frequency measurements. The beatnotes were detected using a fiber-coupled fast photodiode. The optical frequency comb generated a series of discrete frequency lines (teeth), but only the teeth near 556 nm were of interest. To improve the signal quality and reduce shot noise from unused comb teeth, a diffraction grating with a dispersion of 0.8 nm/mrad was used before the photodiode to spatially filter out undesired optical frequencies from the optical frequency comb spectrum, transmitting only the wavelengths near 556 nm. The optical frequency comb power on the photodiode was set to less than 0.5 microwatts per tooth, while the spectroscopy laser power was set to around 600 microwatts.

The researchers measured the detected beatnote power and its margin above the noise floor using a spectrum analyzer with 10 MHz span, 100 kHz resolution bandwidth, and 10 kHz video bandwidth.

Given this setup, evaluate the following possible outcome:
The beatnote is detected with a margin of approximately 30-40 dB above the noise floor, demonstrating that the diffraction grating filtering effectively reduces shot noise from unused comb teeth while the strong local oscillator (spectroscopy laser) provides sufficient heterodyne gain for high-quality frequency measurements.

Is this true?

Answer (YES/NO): NO